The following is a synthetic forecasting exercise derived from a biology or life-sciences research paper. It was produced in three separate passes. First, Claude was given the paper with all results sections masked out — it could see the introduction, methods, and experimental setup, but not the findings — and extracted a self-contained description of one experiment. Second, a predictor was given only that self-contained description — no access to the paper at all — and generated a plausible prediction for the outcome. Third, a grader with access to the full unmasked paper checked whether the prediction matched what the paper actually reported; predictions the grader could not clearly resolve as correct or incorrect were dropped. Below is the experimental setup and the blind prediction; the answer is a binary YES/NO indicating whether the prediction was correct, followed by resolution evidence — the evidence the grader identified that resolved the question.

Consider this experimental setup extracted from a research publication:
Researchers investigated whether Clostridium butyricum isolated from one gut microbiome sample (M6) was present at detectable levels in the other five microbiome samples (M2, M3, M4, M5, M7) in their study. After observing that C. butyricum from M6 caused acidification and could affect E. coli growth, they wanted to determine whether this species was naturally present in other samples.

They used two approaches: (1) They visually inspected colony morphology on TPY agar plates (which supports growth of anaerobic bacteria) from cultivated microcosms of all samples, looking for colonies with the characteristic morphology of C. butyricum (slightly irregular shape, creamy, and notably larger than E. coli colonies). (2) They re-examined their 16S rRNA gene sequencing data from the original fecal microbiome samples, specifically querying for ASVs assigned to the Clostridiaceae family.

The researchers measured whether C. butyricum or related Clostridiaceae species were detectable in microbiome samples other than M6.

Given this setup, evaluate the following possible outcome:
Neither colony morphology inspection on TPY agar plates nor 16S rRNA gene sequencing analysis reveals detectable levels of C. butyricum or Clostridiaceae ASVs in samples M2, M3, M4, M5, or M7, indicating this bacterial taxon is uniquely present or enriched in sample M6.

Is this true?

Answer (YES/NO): NO